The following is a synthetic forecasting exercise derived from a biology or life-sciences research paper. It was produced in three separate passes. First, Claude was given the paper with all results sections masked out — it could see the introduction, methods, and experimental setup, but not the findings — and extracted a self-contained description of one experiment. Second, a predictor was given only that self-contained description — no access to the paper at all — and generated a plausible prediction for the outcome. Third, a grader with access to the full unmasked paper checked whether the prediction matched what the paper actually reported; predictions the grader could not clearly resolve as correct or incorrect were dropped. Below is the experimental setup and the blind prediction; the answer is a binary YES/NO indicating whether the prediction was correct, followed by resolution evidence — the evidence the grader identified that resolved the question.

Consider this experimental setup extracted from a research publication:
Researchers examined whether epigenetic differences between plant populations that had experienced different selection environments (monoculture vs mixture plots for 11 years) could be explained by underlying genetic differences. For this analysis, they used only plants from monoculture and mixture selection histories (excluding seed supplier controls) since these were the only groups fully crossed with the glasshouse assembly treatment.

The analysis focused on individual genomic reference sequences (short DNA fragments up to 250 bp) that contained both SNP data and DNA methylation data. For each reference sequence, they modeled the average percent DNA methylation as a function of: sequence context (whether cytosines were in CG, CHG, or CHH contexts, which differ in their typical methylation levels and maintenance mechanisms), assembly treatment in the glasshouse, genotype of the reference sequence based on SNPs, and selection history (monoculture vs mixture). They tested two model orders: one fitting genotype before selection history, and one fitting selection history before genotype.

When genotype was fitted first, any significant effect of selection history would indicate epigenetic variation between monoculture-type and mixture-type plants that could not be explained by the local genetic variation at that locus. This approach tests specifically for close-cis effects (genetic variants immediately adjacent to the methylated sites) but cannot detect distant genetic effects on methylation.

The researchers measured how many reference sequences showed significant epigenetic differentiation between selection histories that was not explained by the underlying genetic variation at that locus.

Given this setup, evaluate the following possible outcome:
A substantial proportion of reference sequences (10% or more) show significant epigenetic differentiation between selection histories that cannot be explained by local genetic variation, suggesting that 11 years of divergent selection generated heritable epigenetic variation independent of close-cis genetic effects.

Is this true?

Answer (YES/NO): NO